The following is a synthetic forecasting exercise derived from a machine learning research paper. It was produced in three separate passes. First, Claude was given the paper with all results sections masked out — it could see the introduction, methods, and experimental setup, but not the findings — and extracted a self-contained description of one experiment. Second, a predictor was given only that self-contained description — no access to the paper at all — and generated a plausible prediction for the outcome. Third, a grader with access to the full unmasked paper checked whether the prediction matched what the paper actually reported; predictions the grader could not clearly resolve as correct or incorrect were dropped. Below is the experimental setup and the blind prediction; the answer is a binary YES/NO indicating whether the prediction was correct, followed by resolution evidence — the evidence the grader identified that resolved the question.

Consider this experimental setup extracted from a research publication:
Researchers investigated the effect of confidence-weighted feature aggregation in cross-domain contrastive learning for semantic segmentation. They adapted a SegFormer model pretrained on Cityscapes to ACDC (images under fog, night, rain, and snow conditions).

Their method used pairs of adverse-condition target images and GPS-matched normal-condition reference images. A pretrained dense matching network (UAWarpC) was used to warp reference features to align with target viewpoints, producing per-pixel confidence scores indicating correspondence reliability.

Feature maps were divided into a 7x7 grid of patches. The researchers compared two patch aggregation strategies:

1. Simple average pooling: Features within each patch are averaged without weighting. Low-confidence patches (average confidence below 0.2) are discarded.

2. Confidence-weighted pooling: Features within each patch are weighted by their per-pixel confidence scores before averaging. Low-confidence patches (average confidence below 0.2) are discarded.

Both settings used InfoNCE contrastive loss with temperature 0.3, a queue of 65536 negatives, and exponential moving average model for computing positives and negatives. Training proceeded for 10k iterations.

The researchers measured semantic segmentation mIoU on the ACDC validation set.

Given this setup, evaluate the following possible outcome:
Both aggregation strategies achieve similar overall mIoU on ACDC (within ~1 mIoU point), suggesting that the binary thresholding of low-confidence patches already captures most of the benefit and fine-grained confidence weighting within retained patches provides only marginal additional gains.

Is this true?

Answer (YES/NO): YES